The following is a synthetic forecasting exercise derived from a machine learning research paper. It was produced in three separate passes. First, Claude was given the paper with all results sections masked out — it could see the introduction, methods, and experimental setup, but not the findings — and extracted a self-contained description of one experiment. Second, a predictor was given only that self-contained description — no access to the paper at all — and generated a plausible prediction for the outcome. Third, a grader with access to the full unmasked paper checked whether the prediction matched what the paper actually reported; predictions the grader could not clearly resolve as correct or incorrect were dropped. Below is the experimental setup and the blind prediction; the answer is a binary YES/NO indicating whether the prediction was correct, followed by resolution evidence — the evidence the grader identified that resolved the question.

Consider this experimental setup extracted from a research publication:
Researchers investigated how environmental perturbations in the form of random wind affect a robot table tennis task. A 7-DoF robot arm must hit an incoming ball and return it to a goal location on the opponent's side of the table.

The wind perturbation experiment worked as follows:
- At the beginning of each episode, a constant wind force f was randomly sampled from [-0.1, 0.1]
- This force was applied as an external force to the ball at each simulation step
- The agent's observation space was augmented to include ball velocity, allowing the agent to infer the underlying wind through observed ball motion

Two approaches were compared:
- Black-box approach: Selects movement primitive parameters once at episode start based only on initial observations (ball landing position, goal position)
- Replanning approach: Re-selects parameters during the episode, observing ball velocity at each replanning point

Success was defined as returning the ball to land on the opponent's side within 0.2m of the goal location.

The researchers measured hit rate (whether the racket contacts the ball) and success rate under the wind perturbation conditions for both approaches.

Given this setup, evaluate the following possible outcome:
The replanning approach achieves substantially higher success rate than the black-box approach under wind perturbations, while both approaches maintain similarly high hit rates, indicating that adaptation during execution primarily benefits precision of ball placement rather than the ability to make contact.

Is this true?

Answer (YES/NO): NO